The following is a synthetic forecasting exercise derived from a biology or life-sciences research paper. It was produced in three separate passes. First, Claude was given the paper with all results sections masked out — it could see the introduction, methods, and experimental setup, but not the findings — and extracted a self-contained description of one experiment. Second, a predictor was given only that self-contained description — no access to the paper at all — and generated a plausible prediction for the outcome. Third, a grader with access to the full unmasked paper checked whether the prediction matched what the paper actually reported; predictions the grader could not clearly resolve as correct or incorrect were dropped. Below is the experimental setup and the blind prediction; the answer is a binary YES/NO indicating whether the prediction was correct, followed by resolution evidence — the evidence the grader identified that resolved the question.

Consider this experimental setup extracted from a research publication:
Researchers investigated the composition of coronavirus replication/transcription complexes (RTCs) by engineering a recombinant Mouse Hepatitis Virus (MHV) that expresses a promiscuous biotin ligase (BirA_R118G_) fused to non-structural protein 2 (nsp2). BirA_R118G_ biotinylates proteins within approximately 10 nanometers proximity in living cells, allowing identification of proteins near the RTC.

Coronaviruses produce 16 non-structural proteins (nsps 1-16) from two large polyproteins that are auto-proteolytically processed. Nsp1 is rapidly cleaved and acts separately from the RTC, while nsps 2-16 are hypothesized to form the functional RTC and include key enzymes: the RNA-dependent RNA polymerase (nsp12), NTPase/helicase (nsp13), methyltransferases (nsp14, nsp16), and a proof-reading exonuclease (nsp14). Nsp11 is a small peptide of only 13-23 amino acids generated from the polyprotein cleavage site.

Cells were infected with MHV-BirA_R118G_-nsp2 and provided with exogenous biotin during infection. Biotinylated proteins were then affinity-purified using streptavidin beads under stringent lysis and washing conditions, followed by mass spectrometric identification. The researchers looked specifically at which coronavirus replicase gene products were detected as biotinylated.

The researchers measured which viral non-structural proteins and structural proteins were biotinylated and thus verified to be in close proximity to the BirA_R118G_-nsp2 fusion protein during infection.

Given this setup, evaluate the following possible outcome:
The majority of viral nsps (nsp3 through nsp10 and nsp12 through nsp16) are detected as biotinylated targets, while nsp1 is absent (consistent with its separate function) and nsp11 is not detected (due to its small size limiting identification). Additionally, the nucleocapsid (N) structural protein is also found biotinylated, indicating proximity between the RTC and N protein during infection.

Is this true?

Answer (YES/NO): YES